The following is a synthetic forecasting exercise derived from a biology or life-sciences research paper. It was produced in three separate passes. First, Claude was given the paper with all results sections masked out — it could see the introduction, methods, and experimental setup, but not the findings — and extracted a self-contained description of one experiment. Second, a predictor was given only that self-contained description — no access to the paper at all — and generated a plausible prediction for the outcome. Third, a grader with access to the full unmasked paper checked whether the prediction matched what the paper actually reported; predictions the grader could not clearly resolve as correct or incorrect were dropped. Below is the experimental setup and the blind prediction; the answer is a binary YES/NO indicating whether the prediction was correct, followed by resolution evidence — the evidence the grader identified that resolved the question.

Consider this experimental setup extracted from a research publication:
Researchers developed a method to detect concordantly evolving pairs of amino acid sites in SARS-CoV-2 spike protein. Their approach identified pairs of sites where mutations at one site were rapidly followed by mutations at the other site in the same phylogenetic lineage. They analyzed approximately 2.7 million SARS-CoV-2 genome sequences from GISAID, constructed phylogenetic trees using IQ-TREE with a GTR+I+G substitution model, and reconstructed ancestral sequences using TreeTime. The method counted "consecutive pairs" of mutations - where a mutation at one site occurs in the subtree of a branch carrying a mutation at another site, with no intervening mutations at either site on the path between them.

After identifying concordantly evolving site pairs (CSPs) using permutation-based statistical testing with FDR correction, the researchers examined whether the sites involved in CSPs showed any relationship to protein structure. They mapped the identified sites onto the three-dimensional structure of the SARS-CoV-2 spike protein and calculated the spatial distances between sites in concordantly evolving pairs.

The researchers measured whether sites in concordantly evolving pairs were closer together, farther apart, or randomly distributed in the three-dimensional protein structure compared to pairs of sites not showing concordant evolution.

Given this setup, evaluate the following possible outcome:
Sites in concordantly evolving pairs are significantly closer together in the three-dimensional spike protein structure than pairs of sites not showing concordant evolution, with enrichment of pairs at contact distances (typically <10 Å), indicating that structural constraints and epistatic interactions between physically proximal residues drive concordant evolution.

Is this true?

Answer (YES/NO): YES